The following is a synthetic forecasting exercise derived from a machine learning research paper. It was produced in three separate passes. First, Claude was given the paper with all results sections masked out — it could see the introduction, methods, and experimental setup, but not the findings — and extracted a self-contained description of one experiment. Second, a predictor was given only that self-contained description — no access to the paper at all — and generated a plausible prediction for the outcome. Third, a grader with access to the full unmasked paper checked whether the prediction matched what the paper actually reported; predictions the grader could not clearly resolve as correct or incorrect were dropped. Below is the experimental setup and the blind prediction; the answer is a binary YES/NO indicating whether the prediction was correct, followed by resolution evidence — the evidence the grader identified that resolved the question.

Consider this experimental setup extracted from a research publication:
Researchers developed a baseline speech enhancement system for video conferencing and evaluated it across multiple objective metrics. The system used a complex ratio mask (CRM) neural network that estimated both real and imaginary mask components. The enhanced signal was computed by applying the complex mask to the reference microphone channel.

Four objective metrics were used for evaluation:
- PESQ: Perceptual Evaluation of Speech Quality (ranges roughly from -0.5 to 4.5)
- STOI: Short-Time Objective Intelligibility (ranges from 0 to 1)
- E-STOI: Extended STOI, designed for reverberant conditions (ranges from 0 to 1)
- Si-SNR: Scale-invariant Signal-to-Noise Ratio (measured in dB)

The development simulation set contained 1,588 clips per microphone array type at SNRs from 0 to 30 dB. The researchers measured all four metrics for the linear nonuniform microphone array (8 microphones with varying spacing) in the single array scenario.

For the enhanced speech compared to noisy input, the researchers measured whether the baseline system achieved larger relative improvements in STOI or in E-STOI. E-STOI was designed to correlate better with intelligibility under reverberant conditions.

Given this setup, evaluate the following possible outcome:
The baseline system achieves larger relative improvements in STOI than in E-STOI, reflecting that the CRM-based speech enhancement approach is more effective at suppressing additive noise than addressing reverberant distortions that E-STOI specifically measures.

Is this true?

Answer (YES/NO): NO